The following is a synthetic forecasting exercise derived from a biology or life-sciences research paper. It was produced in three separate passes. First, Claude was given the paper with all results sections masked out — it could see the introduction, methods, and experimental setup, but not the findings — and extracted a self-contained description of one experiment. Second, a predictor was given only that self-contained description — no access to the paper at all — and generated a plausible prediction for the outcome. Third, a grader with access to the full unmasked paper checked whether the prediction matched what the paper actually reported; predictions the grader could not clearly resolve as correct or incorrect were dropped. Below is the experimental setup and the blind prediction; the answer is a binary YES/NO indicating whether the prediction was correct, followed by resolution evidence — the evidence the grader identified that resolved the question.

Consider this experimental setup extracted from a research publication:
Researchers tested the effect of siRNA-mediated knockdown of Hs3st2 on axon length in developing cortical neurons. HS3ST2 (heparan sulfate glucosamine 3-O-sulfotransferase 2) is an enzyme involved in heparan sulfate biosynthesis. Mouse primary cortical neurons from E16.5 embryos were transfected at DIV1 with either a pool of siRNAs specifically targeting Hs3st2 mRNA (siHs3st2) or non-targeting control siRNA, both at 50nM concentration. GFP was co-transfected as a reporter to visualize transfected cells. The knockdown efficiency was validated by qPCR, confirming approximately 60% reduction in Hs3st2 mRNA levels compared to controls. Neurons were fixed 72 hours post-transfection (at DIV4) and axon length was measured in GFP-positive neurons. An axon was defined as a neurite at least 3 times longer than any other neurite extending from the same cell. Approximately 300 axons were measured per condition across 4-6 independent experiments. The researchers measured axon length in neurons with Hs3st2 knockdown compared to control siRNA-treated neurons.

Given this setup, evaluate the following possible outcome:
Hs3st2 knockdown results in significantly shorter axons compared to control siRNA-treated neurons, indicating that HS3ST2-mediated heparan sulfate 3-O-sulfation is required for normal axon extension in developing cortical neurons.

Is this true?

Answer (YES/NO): NO